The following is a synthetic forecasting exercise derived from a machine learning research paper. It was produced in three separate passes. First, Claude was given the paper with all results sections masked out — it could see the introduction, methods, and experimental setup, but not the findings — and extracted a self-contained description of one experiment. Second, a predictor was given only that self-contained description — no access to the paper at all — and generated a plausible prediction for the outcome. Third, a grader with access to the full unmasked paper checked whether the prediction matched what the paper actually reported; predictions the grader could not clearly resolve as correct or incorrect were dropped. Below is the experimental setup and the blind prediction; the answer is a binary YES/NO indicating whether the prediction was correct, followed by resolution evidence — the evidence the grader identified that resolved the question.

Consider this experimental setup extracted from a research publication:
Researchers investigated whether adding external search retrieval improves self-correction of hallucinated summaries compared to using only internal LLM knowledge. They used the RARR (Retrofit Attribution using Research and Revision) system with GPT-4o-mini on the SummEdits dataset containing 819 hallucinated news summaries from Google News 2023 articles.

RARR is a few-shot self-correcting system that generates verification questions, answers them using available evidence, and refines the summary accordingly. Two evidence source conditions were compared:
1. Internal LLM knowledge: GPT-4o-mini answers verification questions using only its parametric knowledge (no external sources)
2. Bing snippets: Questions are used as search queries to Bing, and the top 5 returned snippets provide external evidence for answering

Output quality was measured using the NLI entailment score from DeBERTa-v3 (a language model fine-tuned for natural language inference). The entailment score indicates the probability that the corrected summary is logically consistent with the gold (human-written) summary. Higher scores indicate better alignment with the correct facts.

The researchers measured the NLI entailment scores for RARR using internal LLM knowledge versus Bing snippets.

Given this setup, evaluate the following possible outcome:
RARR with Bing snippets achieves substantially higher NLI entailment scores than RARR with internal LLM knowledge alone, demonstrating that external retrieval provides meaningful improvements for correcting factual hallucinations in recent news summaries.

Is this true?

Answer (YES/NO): NO